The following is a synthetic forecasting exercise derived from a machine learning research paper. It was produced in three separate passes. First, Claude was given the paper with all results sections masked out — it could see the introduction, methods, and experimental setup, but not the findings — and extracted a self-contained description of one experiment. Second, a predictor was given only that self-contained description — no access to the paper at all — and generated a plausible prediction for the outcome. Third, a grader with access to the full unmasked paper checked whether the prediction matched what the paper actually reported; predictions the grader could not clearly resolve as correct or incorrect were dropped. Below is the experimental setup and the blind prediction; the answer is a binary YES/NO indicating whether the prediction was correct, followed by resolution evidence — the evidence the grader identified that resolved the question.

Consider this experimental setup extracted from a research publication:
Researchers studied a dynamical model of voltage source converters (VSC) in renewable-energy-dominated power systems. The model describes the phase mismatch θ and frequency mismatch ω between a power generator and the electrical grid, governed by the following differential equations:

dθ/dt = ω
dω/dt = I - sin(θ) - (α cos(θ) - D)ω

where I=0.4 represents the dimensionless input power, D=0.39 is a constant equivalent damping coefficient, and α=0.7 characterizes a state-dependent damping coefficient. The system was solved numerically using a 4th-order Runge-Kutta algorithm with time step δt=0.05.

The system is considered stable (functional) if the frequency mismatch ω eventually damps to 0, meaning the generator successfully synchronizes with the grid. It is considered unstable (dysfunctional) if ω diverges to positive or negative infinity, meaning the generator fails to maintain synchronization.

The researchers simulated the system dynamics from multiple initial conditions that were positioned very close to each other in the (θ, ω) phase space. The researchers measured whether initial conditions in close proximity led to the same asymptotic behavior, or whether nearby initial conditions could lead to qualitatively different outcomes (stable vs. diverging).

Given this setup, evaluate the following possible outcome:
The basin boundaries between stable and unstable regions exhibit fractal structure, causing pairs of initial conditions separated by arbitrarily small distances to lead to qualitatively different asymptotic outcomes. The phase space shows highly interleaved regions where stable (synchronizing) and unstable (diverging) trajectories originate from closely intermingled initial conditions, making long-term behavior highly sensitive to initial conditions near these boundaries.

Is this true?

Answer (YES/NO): NO